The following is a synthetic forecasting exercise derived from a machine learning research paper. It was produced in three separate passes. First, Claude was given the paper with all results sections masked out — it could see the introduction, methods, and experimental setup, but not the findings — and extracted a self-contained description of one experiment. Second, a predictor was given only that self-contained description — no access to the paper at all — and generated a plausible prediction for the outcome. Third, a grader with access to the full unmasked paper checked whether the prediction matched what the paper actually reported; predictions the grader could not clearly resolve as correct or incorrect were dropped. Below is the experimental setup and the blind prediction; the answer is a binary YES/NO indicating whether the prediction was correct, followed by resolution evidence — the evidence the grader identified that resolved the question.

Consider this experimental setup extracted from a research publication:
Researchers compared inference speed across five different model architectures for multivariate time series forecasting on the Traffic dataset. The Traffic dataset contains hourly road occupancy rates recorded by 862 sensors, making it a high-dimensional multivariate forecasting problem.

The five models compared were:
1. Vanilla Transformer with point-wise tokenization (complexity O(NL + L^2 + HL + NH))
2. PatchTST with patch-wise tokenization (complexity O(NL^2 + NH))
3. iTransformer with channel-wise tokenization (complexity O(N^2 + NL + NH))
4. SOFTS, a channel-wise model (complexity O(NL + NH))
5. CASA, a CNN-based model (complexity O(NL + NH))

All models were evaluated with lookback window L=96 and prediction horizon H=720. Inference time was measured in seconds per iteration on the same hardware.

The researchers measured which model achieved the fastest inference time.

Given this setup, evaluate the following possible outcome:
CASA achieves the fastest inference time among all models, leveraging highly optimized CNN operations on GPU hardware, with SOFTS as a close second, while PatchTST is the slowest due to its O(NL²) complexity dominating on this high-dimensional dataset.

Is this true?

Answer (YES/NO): NO